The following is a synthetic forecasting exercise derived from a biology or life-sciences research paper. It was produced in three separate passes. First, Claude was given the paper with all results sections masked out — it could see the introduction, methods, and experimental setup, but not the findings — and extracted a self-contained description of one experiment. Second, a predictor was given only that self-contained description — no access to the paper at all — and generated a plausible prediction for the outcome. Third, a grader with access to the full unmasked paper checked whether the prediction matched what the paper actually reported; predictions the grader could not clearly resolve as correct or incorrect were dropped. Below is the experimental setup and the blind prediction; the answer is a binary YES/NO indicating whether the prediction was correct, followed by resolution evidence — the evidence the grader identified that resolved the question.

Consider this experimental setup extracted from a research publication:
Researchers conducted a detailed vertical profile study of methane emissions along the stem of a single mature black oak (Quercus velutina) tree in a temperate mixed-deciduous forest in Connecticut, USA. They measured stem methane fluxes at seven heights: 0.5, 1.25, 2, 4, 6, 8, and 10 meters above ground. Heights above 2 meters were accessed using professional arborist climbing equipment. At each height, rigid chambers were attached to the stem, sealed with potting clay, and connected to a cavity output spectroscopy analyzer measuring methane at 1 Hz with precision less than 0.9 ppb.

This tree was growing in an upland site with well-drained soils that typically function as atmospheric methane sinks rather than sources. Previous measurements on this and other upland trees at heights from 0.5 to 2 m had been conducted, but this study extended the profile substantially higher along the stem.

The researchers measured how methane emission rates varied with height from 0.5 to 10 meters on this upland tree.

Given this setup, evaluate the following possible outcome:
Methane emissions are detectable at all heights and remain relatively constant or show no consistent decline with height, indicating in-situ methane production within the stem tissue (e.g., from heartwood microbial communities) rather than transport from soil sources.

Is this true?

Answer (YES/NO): NO